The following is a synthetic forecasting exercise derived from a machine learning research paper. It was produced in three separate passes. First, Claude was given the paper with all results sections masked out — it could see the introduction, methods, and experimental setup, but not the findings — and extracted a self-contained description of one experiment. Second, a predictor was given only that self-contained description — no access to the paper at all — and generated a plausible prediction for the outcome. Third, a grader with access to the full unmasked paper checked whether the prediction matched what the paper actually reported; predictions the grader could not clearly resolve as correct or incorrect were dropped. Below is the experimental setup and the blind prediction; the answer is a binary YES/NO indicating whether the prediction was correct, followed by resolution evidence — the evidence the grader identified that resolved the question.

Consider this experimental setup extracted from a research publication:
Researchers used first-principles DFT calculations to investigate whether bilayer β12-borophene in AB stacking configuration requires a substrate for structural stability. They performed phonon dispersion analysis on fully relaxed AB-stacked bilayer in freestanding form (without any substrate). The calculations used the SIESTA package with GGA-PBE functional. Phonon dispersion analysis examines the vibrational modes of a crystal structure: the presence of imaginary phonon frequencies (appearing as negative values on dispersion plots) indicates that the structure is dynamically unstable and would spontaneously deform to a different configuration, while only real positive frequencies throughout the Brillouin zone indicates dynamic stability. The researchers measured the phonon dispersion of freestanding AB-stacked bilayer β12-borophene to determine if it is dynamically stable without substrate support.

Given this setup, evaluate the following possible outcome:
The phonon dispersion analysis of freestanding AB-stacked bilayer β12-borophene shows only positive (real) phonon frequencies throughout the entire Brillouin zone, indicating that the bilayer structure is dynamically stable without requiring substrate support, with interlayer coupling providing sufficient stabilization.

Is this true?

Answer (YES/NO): YES